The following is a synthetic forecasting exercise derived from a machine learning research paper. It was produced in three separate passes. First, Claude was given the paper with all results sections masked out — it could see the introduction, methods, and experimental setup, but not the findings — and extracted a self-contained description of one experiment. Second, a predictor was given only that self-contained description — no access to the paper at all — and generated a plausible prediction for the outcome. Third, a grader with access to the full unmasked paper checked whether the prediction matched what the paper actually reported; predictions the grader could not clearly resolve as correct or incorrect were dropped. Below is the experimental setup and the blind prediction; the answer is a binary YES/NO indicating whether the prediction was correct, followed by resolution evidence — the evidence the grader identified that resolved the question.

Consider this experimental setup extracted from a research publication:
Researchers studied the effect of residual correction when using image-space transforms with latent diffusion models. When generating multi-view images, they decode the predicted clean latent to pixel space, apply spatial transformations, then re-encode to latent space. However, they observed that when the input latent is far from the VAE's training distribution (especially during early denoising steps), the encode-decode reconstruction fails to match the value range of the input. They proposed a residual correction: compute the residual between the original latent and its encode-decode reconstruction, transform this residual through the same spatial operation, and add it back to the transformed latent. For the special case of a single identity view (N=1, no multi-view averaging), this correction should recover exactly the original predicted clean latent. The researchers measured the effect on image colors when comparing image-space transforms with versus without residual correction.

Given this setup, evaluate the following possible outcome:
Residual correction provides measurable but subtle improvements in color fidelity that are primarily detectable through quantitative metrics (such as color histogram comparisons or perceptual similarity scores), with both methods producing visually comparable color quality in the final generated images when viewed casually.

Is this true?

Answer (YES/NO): NO